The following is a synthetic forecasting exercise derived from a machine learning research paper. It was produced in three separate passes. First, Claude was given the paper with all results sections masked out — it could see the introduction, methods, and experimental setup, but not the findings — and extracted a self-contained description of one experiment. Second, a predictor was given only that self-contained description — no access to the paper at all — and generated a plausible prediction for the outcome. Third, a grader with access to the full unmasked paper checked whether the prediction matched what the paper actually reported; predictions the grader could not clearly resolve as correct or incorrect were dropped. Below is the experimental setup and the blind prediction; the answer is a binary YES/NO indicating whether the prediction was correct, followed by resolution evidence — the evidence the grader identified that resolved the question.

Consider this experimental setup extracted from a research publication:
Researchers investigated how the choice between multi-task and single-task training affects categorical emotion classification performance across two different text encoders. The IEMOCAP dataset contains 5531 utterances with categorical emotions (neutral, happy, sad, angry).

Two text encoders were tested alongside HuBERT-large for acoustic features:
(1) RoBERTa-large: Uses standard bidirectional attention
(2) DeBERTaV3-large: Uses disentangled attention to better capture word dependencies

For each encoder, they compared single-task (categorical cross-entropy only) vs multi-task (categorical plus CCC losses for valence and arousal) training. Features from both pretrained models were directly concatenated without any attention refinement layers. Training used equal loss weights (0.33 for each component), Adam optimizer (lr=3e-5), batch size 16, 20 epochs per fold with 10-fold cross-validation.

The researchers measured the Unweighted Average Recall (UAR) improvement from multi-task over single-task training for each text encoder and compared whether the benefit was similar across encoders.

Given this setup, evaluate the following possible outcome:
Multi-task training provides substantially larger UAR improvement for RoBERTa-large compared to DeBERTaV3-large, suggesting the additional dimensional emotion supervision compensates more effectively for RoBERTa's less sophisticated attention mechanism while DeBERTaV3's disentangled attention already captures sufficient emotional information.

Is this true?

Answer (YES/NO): NO